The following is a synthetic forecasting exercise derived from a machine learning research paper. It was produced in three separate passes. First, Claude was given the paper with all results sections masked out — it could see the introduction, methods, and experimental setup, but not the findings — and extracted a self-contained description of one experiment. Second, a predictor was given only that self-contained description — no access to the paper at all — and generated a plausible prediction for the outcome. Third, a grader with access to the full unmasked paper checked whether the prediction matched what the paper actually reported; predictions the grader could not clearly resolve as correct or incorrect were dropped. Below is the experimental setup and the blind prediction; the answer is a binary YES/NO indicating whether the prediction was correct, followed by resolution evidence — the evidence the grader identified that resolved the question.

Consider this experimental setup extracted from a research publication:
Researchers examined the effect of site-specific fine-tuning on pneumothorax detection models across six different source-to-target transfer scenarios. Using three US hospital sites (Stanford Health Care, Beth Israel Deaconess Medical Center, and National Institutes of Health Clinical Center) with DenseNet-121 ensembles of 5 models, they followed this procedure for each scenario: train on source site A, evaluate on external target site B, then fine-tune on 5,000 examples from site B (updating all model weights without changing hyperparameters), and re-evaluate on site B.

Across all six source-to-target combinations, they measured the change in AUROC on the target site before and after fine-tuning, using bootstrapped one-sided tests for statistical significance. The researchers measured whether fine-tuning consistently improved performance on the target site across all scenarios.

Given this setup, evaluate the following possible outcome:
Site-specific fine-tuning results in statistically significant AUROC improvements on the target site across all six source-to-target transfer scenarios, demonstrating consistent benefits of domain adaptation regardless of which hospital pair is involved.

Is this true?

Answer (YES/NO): NO